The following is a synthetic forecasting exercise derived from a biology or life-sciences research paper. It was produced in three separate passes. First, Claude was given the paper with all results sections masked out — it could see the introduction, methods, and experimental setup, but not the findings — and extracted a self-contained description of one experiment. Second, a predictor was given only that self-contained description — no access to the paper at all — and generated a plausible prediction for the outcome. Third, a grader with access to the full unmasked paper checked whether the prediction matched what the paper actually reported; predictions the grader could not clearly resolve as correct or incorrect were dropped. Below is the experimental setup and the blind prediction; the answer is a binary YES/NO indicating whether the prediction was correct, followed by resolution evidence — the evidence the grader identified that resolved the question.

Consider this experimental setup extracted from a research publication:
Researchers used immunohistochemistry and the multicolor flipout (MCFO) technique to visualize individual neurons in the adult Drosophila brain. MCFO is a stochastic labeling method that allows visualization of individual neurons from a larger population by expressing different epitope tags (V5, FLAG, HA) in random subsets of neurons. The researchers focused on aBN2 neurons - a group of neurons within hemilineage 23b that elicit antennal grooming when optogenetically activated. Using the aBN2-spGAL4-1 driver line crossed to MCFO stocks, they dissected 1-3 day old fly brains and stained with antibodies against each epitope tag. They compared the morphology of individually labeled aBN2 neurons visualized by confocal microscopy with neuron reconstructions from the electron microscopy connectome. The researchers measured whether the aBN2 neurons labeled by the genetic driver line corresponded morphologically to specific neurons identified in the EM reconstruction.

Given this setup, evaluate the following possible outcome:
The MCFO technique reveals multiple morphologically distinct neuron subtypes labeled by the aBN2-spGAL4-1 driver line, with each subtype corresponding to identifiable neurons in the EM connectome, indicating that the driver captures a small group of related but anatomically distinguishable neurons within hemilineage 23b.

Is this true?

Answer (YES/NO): NO